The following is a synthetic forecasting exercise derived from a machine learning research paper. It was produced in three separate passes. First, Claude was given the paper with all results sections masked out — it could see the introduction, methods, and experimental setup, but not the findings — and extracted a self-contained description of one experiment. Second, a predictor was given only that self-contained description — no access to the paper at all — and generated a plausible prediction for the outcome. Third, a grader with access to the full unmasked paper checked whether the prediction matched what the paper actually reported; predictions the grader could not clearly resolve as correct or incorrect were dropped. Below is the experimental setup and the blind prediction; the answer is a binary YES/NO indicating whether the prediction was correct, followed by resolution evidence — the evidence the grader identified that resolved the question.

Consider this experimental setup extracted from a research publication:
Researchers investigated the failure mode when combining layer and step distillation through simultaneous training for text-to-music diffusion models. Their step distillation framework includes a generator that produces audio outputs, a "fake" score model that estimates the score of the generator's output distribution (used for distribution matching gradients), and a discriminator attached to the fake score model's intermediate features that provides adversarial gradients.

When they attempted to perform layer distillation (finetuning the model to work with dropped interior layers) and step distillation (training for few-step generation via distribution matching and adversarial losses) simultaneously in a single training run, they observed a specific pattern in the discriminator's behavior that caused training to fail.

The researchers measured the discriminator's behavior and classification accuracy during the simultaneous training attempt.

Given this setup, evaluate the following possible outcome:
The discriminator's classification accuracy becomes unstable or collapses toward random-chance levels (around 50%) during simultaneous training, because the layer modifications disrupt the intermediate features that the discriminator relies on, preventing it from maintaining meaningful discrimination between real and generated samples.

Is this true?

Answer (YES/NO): NO